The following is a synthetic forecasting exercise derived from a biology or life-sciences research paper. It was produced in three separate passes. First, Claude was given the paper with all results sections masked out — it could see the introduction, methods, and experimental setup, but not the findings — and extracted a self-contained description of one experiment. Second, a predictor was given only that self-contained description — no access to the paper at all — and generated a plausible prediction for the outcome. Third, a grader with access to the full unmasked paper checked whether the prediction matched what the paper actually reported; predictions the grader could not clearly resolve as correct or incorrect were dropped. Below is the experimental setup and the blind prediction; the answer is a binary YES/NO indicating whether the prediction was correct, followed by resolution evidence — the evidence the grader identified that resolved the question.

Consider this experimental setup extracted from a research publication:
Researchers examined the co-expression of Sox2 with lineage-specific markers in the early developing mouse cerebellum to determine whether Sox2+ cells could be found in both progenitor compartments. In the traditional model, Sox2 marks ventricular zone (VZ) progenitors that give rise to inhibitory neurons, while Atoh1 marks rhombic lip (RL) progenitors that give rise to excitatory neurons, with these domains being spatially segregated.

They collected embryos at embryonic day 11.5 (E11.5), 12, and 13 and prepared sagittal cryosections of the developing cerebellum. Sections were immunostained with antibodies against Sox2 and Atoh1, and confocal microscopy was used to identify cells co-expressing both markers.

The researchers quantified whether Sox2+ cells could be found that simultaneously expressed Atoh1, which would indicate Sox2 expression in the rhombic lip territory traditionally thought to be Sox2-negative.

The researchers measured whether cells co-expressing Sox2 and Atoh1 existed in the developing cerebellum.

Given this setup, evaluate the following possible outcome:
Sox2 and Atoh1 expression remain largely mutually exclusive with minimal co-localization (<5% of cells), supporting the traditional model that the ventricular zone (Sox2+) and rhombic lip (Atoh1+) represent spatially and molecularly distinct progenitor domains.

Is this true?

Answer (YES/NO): NO